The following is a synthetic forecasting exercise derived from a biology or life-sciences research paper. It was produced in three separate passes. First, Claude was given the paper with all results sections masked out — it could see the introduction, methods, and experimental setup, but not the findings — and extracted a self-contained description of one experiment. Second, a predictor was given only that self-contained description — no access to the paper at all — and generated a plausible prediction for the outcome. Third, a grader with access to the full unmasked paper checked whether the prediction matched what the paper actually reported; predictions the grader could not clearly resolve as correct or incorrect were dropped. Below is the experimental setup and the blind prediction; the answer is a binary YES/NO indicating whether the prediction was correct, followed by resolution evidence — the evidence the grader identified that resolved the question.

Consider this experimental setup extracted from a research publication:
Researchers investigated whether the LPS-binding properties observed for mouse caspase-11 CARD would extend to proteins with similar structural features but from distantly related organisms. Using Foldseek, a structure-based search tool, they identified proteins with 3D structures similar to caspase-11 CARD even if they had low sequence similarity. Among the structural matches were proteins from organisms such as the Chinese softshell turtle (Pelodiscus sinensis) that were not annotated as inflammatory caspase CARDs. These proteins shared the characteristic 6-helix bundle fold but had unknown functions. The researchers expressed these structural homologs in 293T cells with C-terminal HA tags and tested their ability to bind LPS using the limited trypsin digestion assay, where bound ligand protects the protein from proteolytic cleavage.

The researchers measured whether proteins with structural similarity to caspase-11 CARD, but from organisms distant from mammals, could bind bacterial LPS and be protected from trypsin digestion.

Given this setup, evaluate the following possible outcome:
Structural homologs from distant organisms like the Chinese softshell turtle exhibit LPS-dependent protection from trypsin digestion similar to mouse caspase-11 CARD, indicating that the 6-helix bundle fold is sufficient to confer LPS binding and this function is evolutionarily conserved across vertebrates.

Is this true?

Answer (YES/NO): NO